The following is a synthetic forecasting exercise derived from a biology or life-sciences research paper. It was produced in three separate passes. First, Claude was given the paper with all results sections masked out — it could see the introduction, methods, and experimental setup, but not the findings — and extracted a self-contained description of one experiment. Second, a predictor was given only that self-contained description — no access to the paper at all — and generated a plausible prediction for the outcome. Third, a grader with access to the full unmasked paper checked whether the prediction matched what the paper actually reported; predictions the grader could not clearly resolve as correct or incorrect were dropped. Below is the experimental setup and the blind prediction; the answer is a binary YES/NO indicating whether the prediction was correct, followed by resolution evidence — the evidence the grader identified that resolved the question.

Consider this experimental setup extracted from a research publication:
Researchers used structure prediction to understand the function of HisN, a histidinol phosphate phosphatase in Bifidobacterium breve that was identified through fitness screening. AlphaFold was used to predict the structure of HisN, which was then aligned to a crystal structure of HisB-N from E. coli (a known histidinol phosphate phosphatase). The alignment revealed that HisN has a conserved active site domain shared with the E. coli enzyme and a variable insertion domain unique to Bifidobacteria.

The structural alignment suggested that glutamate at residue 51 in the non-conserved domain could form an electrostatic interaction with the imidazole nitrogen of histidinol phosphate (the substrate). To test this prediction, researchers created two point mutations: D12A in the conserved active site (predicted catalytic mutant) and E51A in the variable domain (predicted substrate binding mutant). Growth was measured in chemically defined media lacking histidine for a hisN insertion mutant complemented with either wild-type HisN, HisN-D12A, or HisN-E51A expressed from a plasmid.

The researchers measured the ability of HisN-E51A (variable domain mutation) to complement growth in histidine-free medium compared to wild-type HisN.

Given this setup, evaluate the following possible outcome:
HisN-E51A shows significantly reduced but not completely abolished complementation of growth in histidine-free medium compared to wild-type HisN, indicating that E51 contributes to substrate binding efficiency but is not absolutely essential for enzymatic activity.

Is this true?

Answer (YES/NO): YES